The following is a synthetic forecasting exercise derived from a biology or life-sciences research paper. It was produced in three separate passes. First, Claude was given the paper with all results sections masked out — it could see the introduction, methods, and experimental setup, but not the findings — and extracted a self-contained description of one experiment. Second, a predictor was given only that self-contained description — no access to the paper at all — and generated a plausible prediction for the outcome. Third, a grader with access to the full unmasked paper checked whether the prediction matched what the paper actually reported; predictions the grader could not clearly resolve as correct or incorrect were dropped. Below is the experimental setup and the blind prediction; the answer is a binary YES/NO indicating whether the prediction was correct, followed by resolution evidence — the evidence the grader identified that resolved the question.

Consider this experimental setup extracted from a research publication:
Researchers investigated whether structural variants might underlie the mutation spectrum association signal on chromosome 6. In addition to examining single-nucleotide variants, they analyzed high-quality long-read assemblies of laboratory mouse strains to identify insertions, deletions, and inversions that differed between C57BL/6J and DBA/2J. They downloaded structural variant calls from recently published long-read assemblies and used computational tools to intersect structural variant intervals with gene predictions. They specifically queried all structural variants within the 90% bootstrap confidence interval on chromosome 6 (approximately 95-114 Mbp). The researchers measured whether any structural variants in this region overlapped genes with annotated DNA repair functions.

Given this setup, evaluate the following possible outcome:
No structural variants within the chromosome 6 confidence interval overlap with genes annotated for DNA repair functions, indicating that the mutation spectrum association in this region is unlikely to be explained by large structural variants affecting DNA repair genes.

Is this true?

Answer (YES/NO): NO